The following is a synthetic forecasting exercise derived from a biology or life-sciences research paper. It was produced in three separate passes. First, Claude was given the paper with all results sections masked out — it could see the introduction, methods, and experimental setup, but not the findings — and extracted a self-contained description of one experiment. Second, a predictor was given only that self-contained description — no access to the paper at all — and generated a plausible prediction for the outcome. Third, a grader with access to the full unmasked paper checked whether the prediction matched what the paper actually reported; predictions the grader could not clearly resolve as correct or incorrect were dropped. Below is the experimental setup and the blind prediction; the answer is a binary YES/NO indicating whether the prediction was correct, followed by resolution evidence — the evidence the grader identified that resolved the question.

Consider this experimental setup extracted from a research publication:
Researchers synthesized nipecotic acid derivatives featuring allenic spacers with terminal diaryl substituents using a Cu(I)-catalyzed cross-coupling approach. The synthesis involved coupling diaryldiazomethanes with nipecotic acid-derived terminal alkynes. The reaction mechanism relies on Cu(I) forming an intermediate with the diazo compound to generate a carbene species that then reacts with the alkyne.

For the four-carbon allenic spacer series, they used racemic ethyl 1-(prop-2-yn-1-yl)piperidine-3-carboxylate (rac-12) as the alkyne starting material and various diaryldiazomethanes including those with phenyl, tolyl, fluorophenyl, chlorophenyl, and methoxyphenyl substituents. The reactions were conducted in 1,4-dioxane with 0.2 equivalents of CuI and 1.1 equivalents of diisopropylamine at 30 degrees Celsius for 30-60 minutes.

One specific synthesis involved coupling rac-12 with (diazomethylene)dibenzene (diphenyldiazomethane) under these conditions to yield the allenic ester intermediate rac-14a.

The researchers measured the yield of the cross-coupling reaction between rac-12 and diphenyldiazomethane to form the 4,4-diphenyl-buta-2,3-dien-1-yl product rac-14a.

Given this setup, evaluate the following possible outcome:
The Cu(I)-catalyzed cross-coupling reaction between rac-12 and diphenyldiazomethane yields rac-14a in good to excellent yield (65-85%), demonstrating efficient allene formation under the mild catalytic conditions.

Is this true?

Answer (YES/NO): NO